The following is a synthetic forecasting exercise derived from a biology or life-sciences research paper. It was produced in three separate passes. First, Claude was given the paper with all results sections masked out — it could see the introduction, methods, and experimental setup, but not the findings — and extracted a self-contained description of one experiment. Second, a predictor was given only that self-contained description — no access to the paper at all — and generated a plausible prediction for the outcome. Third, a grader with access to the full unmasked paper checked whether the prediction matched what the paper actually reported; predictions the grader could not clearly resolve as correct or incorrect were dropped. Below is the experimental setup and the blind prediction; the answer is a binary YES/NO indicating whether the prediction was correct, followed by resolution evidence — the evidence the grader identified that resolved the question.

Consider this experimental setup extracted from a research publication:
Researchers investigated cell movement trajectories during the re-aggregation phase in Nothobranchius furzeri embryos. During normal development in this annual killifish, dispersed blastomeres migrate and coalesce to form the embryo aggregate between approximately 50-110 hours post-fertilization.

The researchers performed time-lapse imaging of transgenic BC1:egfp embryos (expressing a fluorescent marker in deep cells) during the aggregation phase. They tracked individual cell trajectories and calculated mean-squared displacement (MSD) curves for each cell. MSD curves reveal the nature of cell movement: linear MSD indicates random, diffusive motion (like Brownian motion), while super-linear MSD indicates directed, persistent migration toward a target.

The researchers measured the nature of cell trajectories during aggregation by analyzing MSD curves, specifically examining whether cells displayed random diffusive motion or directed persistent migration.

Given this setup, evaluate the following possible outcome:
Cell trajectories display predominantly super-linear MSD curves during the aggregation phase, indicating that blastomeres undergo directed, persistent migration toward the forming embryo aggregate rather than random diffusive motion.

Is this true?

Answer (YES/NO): YES